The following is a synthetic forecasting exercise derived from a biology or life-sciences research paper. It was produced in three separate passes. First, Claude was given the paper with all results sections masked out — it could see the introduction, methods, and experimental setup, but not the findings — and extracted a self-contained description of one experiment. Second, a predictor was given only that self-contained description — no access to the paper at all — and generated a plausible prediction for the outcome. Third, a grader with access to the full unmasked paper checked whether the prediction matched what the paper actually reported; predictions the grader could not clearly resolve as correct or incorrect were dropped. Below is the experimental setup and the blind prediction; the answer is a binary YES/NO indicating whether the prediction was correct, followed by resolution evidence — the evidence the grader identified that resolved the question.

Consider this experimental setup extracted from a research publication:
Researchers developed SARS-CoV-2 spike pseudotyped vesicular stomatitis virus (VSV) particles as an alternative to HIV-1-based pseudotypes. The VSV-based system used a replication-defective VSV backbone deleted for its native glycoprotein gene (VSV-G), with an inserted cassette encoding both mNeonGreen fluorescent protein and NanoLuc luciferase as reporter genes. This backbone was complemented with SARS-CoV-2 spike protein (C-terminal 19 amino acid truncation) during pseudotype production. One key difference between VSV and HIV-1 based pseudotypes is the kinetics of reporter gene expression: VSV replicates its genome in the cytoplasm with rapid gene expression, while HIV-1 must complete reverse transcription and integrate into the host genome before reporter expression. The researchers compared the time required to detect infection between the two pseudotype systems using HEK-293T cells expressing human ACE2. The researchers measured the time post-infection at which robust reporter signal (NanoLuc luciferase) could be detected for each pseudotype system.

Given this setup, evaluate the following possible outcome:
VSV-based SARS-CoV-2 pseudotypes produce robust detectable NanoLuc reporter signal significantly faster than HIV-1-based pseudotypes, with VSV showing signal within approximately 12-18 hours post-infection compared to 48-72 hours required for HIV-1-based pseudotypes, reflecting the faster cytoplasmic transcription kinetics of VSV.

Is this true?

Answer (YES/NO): NO